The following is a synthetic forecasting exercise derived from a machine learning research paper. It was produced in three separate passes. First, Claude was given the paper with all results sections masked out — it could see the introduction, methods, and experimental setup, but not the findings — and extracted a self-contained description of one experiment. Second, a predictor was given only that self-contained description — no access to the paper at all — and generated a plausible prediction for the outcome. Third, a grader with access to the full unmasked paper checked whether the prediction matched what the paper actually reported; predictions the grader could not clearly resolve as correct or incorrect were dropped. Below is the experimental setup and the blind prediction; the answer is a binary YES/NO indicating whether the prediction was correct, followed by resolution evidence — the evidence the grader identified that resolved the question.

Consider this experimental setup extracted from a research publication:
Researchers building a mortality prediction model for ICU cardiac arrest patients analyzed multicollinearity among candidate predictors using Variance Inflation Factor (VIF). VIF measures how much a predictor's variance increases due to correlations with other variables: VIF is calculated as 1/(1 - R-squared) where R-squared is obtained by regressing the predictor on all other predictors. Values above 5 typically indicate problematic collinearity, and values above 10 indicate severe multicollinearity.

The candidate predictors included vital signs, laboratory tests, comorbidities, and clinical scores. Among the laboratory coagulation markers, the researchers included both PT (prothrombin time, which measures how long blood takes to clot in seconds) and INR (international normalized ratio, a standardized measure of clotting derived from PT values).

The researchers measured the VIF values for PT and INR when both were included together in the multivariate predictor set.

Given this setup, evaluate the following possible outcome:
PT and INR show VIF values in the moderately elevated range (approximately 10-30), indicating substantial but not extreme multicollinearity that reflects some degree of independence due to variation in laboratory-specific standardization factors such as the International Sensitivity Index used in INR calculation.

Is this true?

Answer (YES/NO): NO